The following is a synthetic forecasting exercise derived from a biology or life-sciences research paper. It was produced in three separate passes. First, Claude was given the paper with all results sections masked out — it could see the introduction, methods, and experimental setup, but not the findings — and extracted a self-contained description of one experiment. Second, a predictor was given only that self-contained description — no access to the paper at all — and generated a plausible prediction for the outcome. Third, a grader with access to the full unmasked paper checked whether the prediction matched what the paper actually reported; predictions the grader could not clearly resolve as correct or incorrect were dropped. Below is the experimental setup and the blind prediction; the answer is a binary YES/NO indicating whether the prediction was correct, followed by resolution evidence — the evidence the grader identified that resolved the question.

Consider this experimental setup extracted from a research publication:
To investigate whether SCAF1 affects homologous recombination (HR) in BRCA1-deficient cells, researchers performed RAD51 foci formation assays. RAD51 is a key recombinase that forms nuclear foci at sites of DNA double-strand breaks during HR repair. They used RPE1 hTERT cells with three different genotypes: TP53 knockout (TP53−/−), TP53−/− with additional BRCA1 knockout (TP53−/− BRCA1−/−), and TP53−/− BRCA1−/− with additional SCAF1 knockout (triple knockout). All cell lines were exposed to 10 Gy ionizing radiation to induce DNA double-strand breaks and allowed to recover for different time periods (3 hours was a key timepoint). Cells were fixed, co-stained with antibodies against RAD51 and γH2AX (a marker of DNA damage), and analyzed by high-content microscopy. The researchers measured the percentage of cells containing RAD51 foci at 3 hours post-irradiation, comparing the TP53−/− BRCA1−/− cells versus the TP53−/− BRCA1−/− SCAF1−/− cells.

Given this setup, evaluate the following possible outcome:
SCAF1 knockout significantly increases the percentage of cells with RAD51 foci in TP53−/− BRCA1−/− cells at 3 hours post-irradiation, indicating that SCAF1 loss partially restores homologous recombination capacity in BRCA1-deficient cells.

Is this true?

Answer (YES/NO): YES